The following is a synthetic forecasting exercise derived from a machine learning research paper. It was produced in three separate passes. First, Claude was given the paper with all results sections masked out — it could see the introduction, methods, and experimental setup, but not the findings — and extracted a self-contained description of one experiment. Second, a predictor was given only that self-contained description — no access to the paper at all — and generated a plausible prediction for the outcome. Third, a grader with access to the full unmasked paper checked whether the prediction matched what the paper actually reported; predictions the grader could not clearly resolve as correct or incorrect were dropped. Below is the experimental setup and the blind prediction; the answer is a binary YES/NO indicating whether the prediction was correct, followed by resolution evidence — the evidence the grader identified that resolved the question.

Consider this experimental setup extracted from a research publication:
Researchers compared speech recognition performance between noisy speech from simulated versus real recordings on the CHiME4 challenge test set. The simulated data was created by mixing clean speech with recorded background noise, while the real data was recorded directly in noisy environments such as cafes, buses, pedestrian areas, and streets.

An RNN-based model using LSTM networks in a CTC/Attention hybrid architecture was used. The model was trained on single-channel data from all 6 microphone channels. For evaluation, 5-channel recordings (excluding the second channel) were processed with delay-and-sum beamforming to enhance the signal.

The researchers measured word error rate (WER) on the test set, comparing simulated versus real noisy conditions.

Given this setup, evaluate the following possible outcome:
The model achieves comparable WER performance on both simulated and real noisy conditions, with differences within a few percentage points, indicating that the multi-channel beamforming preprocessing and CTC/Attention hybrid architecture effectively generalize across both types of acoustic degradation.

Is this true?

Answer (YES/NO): YES